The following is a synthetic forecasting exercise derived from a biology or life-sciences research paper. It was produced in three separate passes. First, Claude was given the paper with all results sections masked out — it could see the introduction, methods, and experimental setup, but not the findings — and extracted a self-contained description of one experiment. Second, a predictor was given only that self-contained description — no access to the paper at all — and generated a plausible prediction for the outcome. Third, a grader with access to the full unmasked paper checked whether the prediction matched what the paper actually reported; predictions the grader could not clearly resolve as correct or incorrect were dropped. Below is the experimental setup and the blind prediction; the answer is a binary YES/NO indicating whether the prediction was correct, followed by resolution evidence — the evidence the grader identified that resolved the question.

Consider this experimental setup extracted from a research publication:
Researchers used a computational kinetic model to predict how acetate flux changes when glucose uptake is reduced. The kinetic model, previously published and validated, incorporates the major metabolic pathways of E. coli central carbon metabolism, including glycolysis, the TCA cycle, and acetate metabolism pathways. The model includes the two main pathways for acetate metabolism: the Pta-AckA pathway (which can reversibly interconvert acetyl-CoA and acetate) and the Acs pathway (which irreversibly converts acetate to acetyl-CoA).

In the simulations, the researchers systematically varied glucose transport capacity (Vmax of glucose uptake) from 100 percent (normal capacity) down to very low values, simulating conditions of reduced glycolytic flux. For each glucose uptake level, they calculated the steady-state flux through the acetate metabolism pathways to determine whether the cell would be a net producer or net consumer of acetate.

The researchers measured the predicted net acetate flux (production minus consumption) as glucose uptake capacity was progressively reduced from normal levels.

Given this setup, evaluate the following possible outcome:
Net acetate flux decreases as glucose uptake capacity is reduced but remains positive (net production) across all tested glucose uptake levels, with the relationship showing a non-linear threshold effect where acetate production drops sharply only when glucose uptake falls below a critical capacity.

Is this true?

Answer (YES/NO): NO